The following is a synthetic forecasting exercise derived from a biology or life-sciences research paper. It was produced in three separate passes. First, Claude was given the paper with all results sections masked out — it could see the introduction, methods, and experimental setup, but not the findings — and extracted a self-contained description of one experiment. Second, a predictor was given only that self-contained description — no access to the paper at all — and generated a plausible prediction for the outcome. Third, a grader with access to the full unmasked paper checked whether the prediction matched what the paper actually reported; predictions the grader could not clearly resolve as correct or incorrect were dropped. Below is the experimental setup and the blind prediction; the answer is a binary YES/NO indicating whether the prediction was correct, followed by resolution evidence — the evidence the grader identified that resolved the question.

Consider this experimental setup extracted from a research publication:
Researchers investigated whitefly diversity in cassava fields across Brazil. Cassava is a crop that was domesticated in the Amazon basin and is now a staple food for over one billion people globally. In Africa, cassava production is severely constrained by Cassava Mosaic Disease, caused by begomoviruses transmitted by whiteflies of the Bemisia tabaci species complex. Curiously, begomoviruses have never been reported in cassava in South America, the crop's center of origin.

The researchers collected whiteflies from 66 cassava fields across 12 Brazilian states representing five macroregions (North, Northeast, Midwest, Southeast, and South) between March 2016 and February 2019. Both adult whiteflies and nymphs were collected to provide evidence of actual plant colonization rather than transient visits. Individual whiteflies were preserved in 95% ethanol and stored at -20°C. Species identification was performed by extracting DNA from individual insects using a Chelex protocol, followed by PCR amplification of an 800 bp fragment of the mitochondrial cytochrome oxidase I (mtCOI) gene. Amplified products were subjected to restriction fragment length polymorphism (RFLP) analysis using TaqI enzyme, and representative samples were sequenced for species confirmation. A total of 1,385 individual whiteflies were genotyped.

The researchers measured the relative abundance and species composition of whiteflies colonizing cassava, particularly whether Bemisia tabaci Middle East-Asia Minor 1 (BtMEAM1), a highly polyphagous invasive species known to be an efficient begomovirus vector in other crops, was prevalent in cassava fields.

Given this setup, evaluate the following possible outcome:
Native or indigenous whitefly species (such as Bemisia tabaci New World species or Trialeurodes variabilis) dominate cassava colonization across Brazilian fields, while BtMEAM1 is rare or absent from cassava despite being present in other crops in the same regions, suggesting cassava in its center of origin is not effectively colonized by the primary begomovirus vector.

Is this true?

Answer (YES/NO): NO